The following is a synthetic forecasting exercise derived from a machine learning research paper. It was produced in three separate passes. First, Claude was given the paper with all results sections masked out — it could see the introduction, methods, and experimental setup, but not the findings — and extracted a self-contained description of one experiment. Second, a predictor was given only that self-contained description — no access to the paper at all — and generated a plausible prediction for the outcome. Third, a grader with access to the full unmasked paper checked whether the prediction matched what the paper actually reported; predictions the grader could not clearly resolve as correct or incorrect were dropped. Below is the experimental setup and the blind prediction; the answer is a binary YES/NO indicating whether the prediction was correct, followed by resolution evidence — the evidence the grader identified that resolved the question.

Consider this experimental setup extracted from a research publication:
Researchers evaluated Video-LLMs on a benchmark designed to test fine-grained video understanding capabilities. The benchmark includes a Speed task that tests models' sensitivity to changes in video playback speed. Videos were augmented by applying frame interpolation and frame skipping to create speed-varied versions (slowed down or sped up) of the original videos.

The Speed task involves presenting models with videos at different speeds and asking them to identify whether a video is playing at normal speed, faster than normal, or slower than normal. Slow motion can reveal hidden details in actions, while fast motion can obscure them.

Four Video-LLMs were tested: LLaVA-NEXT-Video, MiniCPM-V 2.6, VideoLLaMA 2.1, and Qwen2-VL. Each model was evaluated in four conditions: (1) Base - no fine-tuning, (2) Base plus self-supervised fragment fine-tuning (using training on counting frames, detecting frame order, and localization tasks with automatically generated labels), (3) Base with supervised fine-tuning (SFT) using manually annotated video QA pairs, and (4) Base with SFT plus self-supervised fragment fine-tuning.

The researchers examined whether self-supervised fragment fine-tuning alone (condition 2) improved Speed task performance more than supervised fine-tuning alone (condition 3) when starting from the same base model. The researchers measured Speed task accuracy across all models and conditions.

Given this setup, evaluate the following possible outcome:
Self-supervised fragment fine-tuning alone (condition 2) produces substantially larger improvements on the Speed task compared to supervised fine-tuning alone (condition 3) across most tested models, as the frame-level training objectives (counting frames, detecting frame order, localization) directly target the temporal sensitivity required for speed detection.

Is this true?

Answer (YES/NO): NO